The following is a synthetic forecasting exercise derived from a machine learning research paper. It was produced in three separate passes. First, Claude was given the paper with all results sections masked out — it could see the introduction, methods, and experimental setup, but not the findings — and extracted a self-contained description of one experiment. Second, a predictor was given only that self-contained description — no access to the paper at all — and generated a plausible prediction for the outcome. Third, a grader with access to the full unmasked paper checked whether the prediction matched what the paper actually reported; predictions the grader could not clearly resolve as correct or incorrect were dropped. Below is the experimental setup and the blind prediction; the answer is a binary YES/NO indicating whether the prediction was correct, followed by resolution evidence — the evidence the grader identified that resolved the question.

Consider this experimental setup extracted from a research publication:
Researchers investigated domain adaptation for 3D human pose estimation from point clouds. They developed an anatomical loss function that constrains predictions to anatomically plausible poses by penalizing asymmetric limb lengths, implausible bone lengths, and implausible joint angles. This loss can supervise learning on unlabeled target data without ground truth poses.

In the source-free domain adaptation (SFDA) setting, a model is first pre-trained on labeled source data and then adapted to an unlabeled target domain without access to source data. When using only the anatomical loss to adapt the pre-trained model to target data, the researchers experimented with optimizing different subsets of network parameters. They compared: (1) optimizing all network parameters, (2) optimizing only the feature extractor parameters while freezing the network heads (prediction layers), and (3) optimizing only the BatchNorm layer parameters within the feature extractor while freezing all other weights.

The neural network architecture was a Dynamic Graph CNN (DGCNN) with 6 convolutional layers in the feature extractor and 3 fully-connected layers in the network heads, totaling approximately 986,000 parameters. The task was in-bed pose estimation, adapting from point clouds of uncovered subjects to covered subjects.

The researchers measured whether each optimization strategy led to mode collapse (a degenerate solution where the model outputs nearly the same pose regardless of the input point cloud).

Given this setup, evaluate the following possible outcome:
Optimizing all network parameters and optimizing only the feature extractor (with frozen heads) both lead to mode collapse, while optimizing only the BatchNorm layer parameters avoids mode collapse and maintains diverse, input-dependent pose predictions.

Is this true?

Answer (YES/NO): NO